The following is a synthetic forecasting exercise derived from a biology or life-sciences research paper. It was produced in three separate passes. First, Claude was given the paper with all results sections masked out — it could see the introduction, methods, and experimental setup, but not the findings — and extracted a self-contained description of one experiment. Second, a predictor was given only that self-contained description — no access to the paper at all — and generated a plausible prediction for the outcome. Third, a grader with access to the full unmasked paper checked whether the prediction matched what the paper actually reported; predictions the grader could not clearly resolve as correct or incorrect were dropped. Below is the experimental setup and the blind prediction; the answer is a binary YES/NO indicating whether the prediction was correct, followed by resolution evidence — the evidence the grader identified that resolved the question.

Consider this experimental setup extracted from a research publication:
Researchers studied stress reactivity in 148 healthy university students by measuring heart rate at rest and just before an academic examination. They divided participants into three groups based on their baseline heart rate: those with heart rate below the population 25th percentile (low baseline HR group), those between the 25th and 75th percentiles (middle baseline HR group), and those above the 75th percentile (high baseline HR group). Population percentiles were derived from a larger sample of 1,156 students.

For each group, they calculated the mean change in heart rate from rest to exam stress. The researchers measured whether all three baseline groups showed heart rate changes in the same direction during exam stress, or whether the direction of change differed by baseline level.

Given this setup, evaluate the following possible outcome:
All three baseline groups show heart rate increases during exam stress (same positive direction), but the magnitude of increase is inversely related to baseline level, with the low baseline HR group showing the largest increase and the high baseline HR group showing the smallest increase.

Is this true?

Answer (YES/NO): YES